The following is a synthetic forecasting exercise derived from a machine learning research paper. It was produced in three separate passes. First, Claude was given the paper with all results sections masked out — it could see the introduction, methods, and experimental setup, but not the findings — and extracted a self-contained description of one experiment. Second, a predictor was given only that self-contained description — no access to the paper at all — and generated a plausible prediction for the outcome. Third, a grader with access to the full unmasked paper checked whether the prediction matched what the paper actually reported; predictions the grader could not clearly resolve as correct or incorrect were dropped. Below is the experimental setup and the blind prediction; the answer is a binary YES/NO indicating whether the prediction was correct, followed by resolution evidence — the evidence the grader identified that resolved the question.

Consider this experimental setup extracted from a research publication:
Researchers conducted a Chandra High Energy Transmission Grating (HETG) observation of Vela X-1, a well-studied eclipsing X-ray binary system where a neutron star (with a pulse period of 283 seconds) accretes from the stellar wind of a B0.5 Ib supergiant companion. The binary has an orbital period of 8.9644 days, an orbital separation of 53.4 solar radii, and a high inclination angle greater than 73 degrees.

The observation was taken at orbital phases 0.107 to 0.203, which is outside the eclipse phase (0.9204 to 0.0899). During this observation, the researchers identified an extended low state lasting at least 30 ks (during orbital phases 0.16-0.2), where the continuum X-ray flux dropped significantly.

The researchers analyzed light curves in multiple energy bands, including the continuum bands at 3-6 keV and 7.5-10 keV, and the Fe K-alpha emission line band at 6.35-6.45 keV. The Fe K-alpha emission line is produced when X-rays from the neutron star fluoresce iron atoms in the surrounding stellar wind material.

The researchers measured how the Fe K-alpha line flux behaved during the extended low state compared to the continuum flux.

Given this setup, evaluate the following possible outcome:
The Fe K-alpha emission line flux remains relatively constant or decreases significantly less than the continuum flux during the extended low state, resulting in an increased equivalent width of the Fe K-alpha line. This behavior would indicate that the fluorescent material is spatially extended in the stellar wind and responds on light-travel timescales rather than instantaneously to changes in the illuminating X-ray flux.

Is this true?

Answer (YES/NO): YES